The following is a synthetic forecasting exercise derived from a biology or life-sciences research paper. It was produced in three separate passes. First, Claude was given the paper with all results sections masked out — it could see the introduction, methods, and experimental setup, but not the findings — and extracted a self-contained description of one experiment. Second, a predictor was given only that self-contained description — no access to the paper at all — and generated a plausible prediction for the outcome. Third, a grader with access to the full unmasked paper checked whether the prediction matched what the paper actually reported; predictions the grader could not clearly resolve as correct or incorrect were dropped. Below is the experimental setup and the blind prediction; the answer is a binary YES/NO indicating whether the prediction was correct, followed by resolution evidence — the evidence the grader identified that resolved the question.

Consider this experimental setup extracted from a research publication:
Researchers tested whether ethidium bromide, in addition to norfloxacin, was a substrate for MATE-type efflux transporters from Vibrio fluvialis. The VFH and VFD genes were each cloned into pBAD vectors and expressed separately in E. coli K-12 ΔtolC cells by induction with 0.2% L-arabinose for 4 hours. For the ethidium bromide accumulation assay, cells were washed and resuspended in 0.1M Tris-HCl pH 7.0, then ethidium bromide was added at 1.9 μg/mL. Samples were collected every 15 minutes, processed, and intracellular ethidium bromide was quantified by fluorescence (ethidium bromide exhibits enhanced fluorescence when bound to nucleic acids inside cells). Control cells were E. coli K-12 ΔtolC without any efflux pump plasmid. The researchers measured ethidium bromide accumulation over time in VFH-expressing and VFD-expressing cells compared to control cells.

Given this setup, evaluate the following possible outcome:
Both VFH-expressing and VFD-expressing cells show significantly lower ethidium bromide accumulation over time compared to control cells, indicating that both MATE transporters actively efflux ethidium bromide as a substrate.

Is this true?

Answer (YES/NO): NO